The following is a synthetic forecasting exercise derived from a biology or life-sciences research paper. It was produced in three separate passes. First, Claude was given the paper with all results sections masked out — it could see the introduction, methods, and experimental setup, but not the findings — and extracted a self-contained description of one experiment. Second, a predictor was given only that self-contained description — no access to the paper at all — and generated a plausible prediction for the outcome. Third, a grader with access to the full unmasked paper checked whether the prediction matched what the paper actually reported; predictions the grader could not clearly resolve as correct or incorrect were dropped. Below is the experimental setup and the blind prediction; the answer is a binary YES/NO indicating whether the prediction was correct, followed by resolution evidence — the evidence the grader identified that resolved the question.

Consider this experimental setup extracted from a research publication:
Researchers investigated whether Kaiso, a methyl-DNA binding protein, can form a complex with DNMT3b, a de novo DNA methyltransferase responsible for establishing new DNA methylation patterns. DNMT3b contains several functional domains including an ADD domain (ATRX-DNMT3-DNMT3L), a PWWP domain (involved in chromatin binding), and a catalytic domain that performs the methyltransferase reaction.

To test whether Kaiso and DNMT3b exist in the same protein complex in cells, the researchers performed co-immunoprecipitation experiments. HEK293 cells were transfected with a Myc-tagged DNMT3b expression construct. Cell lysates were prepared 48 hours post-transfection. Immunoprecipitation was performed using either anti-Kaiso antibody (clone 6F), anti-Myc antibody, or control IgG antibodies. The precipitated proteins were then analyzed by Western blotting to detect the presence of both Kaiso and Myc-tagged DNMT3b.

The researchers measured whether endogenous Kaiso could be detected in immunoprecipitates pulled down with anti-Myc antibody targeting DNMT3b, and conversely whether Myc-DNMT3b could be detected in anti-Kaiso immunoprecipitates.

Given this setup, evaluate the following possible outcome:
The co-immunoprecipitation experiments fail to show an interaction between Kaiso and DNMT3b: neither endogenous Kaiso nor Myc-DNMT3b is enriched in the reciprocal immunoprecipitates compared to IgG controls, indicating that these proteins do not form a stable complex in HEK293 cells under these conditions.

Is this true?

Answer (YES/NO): NO